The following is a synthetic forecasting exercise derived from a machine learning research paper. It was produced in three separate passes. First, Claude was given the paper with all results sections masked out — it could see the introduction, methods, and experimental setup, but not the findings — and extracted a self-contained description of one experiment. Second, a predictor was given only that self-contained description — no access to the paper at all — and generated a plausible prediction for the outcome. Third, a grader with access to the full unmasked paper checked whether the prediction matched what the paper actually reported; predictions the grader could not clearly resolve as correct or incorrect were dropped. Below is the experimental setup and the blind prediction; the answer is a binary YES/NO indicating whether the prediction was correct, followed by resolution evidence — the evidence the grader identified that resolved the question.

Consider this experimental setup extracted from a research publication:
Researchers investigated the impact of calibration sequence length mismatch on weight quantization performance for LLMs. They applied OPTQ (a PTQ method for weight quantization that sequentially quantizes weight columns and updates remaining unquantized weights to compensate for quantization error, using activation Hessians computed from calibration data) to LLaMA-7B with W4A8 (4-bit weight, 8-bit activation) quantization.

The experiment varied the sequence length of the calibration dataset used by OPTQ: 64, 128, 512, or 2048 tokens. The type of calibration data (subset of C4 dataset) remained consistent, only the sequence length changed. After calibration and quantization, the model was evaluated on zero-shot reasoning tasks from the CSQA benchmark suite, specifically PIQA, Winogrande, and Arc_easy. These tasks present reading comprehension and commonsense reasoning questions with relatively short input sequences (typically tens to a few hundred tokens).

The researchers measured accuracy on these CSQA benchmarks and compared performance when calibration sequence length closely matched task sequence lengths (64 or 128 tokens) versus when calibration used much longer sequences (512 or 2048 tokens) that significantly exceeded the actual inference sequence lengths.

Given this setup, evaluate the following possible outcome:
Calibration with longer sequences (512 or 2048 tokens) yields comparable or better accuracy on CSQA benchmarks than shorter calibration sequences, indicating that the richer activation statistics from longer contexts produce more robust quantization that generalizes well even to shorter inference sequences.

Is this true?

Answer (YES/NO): NO